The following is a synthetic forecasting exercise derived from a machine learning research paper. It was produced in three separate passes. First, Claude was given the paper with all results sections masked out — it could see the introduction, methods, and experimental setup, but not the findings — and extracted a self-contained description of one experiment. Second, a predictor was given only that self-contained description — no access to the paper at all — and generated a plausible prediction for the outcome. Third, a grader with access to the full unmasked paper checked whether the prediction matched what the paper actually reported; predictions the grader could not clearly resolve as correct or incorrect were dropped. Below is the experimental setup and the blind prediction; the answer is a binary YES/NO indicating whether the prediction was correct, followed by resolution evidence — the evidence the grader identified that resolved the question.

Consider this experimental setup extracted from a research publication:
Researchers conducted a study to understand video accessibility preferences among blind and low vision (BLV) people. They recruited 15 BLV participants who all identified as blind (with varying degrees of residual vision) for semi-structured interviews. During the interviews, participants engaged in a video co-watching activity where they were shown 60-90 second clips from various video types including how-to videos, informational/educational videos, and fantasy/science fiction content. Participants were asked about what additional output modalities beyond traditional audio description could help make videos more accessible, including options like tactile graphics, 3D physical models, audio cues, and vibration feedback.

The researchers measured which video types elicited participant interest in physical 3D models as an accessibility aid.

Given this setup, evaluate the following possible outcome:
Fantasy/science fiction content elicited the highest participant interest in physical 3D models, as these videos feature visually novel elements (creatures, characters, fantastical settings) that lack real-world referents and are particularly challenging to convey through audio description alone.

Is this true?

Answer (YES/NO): NO